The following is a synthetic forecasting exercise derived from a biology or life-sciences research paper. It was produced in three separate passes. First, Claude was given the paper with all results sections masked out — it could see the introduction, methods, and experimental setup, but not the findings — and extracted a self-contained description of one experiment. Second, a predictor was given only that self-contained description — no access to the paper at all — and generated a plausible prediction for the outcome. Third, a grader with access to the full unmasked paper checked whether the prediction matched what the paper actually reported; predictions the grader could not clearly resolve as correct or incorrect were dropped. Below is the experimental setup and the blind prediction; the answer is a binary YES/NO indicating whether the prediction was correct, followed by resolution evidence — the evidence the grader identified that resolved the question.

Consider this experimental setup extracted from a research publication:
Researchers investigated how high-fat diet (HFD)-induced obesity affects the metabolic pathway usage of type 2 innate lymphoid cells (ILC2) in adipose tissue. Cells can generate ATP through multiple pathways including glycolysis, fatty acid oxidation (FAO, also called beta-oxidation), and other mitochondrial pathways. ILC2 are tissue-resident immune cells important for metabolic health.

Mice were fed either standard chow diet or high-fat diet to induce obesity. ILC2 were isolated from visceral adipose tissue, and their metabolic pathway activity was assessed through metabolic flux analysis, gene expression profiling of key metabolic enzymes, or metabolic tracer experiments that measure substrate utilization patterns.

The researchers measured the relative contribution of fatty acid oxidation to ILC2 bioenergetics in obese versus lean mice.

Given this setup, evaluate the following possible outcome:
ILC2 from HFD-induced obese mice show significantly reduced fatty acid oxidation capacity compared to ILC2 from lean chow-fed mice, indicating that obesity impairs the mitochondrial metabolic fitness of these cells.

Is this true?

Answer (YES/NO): YES